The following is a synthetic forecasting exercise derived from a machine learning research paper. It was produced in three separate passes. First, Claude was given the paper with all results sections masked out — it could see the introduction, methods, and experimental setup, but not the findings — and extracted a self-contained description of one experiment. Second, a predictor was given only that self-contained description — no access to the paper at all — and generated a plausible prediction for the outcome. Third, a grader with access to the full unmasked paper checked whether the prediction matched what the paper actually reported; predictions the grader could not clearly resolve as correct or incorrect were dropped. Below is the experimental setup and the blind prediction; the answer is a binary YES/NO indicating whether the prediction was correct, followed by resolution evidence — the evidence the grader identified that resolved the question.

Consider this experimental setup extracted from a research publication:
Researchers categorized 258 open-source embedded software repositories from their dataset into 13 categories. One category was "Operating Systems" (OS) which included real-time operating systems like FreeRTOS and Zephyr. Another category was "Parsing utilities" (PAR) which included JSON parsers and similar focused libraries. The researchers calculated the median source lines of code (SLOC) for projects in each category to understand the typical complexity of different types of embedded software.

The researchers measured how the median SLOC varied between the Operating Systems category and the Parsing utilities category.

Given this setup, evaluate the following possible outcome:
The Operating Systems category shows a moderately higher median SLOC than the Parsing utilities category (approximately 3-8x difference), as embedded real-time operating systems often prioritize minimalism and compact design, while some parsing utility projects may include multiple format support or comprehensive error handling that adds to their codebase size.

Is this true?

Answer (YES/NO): NO